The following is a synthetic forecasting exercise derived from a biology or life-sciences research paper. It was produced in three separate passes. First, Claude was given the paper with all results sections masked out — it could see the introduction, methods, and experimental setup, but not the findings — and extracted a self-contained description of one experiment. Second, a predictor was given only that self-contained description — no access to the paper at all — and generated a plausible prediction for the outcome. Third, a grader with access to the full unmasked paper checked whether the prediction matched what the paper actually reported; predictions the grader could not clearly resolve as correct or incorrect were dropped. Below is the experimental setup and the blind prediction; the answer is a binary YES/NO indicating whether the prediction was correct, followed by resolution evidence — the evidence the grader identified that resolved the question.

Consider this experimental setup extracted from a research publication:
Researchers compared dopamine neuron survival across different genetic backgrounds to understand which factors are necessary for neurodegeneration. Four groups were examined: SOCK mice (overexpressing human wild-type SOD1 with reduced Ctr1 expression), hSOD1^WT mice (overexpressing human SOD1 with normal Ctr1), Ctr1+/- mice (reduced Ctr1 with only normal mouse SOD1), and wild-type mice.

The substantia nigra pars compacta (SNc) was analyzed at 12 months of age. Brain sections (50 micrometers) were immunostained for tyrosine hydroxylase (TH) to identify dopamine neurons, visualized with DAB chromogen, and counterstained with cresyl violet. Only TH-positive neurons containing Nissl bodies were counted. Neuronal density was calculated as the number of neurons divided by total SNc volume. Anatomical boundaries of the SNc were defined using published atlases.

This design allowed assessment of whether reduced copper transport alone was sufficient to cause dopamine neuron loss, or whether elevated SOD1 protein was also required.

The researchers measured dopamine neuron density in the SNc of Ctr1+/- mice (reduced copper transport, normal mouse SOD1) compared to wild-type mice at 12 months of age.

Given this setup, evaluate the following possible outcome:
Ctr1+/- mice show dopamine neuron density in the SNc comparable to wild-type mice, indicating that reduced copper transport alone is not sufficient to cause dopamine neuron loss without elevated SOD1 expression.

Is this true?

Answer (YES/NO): YES